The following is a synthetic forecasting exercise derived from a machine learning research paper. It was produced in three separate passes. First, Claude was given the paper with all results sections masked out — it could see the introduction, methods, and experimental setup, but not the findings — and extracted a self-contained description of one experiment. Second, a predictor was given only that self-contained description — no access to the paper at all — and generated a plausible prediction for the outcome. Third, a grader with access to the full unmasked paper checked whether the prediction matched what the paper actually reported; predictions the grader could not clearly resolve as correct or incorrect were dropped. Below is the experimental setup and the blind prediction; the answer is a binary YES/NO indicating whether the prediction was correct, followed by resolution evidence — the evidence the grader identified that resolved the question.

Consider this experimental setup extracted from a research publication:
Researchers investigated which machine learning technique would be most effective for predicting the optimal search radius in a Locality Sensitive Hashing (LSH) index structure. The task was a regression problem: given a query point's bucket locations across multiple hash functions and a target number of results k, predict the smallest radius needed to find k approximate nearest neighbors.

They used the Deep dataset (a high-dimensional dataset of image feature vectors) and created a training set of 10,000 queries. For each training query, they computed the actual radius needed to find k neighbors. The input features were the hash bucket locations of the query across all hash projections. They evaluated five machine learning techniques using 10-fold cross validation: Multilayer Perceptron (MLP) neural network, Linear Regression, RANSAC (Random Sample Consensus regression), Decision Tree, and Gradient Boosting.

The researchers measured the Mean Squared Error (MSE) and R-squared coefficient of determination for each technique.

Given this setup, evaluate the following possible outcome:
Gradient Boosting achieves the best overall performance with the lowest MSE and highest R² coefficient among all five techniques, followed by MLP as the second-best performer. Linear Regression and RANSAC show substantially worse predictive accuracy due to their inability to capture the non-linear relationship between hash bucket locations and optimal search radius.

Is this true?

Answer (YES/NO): NO